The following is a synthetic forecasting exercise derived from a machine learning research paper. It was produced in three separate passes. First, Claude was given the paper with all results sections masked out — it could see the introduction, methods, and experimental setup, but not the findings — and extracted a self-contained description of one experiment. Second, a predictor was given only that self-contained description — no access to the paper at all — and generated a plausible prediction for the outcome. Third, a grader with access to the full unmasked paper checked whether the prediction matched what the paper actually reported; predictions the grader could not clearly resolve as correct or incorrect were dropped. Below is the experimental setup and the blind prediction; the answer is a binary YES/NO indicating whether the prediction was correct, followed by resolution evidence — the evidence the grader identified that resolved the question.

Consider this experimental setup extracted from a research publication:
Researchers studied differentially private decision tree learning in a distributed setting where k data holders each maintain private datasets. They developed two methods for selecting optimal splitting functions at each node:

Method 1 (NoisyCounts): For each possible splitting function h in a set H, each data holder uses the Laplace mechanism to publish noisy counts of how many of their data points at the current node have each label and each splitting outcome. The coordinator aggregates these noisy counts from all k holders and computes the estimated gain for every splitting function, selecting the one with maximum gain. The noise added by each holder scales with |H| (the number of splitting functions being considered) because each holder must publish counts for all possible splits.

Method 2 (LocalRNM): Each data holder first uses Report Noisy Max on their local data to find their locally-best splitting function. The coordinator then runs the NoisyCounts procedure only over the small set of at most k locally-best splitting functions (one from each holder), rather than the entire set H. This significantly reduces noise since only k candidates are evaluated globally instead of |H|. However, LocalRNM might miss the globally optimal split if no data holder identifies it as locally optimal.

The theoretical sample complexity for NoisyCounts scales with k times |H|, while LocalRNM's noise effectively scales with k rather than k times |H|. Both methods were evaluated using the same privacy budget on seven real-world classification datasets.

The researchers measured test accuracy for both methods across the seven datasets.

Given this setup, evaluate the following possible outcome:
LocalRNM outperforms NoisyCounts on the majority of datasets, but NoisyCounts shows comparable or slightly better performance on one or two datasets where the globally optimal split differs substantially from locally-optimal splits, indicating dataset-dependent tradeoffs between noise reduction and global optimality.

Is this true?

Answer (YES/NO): NO